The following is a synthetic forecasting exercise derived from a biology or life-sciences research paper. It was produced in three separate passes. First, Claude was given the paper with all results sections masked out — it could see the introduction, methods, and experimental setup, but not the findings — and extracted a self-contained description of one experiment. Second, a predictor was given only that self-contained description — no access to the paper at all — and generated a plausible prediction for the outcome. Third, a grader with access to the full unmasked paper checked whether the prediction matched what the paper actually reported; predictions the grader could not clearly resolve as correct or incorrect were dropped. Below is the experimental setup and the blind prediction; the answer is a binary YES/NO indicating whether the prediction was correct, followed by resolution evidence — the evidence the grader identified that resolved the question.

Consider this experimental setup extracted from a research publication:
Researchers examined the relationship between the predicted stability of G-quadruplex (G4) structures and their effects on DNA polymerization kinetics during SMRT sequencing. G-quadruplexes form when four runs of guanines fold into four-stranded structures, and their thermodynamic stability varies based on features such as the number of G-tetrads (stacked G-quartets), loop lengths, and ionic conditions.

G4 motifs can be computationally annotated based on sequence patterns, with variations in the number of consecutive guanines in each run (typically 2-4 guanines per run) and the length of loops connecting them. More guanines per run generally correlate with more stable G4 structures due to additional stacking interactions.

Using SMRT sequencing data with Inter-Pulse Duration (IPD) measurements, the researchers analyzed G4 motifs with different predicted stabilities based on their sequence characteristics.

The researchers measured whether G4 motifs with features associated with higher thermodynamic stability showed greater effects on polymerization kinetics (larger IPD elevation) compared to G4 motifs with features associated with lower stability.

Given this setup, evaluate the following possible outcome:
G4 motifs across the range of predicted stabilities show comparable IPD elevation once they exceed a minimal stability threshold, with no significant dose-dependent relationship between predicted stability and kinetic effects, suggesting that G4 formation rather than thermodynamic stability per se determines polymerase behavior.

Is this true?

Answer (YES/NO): NO